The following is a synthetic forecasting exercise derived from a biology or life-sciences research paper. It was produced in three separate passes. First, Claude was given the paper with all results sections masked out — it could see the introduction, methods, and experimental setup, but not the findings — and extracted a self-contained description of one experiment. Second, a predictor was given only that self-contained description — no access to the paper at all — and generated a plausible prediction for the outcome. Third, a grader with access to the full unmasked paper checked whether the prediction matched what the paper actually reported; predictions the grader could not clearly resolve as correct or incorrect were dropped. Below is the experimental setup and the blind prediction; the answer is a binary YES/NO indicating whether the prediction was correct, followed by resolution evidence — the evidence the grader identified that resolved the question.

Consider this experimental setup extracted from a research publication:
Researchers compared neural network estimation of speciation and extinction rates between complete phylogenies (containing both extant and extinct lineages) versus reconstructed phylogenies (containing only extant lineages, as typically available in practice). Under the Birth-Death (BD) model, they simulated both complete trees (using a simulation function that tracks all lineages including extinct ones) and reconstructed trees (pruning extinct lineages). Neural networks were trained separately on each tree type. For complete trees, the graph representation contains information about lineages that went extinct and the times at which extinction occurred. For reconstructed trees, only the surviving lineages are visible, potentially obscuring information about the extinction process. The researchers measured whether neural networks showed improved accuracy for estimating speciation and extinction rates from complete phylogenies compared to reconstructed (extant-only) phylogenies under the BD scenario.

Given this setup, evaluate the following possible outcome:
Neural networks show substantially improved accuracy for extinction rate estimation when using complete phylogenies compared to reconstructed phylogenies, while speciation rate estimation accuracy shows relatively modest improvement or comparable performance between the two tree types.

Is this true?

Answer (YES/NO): NO